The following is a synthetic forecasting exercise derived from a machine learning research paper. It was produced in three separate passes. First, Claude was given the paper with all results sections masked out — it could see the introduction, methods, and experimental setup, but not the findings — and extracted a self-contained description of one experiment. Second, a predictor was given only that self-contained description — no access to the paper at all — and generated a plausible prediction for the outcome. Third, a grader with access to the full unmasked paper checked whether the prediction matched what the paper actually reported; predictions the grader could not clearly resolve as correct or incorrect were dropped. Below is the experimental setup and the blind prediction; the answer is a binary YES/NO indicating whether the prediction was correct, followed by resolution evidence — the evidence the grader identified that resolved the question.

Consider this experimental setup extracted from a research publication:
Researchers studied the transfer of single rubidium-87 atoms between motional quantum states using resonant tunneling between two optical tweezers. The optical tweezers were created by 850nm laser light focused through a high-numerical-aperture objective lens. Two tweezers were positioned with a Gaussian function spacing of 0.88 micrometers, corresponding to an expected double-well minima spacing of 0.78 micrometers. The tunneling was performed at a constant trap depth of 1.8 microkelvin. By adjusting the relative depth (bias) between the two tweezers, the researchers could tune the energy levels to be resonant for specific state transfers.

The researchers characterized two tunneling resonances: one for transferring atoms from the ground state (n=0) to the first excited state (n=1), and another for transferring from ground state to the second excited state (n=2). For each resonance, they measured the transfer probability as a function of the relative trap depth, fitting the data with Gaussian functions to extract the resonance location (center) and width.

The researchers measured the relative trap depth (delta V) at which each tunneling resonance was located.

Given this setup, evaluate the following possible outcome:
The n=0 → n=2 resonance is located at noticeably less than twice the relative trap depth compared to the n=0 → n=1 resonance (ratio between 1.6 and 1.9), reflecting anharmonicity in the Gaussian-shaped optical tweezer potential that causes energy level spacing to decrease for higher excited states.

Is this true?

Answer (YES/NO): NO